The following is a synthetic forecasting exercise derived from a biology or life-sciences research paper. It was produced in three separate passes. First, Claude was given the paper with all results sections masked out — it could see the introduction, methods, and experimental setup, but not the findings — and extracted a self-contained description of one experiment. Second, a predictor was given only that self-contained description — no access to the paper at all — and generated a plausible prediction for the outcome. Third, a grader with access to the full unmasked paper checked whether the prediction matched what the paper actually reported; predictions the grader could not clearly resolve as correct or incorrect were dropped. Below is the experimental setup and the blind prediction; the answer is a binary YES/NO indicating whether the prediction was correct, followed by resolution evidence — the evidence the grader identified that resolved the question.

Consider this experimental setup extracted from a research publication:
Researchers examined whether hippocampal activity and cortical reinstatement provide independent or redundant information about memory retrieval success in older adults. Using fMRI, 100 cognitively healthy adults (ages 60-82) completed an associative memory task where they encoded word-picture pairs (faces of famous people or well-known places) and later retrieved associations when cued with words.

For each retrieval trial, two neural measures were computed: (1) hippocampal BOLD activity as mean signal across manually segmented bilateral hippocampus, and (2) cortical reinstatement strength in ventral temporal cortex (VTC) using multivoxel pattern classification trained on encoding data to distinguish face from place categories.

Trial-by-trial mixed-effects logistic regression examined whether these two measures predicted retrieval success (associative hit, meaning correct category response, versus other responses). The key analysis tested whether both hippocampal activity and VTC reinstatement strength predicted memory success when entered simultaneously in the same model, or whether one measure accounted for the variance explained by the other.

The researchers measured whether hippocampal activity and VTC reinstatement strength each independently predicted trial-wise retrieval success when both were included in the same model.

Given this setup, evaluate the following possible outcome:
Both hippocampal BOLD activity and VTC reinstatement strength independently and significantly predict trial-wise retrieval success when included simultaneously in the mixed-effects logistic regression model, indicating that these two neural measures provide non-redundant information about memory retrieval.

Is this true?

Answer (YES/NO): YES